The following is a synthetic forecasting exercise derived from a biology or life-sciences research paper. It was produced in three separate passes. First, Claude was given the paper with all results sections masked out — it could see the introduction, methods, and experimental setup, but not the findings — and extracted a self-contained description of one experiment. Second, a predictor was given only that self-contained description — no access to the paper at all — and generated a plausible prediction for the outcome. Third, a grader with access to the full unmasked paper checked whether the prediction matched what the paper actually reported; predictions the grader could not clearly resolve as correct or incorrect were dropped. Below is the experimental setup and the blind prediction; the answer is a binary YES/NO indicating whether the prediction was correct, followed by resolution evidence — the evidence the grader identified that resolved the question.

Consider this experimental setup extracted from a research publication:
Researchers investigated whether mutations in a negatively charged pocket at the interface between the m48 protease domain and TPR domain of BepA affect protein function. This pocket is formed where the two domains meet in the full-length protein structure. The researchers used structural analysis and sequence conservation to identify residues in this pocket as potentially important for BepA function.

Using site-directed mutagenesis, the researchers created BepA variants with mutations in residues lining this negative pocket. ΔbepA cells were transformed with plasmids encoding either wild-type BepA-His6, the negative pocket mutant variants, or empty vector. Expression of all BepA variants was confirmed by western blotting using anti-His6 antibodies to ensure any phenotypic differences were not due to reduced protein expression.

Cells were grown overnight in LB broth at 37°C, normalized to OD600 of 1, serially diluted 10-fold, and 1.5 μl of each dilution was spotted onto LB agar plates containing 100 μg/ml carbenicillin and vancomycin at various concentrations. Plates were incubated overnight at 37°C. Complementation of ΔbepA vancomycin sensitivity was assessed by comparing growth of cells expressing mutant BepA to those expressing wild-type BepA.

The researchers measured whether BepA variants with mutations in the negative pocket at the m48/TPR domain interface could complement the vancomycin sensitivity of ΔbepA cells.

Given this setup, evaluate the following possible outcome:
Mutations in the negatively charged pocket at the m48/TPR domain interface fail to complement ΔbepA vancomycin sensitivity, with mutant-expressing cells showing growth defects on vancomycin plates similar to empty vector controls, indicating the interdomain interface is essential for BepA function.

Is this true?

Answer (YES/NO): NO